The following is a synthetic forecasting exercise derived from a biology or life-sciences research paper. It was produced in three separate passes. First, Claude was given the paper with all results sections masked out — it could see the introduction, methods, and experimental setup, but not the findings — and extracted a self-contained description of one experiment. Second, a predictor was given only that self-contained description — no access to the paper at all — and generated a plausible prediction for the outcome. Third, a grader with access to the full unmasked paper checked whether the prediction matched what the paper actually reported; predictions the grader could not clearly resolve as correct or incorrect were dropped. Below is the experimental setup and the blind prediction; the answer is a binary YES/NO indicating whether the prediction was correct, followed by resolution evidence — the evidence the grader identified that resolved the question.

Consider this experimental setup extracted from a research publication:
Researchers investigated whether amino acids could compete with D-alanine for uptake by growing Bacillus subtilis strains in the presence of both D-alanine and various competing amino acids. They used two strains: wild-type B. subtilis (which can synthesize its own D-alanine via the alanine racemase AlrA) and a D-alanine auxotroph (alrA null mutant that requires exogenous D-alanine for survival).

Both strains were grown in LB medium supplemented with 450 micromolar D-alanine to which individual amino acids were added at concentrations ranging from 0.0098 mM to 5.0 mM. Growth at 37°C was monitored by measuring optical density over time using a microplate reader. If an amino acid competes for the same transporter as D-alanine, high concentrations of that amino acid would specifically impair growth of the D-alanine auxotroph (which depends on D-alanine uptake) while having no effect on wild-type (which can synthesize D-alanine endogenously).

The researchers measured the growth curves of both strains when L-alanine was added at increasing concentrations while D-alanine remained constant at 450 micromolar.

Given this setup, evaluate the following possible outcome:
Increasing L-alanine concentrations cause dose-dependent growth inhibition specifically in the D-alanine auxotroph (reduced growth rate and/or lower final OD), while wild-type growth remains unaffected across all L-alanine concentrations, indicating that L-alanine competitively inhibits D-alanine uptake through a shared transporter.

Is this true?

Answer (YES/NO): YES